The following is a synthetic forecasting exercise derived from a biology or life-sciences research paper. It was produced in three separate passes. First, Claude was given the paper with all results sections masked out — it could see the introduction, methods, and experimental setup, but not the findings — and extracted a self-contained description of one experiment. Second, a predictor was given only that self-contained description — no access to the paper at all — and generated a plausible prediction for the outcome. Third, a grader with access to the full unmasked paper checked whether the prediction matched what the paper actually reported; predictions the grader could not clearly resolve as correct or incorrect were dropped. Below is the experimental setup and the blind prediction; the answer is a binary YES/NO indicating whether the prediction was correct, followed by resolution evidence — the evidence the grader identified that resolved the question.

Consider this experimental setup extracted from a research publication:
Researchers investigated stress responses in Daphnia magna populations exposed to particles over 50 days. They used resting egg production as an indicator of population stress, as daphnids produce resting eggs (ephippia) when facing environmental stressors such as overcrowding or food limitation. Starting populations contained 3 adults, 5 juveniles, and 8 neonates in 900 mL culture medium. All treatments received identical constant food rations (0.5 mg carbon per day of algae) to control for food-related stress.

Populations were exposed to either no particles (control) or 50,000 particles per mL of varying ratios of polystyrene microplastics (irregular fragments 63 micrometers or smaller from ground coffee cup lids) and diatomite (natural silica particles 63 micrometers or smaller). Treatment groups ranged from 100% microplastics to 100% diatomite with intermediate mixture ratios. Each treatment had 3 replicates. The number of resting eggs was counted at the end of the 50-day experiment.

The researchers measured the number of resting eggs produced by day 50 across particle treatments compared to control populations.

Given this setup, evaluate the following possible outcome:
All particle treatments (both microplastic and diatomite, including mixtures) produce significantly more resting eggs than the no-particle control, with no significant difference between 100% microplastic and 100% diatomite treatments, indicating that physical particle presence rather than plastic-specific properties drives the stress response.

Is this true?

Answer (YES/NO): NO